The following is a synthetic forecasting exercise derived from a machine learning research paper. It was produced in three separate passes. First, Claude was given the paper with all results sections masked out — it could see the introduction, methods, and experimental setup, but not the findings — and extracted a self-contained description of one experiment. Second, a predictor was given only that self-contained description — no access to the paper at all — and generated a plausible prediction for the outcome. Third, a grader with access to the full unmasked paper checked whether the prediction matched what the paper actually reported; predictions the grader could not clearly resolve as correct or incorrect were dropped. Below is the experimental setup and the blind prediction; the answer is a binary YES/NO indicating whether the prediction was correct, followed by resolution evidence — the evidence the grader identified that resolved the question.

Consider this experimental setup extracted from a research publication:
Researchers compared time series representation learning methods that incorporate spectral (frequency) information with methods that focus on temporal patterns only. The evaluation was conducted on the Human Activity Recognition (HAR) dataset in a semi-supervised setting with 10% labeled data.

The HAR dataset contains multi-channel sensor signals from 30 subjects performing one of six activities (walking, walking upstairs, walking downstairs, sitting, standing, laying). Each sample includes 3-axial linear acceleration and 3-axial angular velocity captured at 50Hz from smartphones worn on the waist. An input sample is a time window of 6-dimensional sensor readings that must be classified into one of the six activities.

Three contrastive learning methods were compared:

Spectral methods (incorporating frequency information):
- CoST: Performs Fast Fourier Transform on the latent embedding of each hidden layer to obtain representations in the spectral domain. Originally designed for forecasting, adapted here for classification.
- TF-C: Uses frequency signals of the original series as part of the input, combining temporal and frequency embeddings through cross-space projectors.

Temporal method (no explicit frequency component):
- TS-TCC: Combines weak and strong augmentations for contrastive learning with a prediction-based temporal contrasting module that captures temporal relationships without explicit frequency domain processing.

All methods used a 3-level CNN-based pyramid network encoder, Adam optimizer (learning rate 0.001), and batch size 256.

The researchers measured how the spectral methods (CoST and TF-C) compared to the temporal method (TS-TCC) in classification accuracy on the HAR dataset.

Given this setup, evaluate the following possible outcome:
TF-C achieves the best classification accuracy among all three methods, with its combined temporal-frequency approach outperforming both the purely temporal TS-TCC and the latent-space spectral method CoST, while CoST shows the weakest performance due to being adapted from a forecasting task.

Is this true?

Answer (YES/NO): NO